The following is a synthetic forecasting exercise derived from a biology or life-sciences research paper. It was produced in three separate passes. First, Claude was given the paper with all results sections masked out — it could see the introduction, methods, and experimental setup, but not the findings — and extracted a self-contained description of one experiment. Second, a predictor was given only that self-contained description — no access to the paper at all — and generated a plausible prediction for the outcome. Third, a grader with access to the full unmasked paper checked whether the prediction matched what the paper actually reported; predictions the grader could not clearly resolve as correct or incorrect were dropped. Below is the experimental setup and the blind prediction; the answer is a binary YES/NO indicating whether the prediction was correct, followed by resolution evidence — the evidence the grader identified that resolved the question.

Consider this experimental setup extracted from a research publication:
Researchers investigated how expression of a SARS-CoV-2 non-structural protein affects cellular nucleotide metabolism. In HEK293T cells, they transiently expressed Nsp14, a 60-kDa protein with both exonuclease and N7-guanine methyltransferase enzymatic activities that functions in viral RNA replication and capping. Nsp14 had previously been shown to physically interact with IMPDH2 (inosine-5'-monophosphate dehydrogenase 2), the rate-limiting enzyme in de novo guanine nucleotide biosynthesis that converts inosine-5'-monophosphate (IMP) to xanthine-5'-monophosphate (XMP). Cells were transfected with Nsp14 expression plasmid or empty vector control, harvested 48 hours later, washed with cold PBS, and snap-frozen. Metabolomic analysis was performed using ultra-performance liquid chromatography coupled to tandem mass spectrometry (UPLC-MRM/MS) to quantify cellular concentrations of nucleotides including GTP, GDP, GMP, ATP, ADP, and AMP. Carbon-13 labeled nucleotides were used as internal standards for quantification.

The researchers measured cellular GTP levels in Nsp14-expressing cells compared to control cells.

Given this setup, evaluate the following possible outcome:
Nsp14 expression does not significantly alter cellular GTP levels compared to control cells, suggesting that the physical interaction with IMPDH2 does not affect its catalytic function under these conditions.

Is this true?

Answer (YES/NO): NO